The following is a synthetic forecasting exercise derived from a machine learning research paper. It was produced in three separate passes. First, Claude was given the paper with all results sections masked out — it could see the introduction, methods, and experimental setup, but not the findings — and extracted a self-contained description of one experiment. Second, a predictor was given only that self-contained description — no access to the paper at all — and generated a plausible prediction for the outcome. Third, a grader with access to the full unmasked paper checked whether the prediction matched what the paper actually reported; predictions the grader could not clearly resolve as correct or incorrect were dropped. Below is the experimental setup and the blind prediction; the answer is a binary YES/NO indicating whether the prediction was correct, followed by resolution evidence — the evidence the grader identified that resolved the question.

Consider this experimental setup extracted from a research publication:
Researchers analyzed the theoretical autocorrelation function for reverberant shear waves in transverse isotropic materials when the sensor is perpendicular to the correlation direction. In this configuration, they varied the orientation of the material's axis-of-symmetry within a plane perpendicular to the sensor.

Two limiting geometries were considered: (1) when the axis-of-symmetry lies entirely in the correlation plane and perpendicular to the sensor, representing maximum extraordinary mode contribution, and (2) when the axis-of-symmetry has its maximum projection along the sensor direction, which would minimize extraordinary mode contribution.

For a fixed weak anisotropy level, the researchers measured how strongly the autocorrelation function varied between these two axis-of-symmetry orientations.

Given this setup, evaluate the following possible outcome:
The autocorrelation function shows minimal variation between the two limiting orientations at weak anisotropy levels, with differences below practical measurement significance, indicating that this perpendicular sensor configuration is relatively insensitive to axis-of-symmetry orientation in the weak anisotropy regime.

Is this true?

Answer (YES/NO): NO